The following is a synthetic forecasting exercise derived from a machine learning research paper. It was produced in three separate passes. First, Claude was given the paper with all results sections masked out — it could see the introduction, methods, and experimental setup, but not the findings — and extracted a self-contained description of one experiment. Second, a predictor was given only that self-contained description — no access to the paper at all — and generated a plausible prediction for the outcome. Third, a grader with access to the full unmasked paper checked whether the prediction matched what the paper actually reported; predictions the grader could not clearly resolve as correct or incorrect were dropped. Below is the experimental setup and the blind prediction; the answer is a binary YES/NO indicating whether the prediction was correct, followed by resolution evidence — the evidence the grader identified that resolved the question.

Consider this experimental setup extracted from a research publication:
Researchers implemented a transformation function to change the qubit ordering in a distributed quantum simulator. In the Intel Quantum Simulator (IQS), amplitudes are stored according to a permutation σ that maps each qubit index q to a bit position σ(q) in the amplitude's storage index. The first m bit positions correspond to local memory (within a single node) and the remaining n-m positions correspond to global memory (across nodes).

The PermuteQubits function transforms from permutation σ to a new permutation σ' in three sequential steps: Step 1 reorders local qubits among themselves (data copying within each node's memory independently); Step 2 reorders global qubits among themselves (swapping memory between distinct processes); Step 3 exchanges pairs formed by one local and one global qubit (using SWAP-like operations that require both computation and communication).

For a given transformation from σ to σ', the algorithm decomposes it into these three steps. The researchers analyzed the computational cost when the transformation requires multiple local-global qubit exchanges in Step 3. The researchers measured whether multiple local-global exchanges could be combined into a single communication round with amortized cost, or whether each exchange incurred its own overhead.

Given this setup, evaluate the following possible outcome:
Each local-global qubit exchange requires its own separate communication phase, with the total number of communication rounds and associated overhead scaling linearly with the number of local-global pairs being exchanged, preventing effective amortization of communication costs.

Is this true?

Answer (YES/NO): YES